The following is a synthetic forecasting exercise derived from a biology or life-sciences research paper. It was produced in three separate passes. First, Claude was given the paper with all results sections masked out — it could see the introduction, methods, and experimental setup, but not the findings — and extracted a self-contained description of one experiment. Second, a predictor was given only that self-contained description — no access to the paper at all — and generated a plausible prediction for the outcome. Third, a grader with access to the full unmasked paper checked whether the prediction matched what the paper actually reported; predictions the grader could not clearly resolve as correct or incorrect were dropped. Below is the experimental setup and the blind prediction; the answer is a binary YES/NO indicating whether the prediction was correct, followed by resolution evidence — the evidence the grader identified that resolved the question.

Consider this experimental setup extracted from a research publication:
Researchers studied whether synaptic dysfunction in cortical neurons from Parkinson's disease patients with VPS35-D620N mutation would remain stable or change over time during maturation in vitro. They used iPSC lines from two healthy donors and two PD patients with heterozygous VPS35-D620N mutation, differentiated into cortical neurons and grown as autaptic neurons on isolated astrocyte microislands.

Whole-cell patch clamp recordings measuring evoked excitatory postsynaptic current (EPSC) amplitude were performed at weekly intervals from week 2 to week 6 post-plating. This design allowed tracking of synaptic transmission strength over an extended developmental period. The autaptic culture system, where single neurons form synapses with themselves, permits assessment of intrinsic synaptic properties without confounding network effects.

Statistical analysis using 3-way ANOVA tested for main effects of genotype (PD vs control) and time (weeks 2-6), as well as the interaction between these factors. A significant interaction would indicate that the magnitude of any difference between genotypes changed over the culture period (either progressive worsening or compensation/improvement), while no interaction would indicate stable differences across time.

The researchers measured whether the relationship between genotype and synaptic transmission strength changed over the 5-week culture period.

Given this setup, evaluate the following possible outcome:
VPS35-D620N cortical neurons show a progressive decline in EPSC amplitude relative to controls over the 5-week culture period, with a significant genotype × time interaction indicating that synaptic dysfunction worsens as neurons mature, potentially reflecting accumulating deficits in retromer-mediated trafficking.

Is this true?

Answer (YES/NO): NO